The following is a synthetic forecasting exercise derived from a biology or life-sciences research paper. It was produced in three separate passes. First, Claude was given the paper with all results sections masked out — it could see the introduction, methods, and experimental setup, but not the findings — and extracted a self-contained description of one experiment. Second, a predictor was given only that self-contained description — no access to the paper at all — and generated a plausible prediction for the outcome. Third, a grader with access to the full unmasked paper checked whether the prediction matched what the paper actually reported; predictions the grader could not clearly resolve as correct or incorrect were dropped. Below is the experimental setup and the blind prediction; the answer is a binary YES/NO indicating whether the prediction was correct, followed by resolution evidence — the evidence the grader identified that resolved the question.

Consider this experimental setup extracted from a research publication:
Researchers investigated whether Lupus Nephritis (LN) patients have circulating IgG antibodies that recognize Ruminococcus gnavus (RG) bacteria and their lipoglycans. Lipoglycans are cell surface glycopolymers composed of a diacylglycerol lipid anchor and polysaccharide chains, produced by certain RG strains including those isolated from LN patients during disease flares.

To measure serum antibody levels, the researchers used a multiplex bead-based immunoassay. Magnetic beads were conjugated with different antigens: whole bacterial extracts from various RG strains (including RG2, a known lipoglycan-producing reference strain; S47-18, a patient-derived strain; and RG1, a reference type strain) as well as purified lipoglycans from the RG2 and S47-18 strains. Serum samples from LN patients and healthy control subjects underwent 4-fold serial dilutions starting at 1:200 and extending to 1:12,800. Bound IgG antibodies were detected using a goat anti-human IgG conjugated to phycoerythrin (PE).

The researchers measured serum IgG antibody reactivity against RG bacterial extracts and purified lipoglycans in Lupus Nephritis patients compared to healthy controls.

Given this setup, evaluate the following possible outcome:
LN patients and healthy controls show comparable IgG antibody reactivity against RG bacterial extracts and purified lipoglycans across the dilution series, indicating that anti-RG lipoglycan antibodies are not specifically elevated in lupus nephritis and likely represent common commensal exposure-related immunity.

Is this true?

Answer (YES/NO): NO